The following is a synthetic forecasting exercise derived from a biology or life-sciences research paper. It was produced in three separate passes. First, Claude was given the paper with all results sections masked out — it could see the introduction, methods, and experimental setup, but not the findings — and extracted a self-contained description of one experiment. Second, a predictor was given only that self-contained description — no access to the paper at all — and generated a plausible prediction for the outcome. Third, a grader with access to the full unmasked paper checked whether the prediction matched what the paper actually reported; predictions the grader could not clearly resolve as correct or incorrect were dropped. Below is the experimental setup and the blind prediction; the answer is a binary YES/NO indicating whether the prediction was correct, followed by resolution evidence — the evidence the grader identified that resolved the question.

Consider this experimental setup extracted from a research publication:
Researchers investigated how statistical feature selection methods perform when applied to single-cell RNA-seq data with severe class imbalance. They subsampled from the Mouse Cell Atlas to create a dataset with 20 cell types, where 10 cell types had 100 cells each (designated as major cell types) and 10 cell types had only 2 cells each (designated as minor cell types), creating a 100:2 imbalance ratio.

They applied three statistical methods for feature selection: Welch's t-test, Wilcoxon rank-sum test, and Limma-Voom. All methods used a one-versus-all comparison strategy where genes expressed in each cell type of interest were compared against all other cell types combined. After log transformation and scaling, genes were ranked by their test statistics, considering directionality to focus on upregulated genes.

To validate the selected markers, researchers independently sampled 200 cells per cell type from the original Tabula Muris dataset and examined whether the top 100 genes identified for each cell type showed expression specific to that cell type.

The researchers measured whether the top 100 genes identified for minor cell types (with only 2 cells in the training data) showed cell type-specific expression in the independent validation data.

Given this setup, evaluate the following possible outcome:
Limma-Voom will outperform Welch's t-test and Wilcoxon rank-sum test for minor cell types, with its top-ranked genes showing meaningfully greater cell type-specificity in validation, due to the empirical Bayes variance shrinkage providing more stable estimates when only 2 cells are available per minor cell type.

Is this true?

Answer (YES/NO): NO